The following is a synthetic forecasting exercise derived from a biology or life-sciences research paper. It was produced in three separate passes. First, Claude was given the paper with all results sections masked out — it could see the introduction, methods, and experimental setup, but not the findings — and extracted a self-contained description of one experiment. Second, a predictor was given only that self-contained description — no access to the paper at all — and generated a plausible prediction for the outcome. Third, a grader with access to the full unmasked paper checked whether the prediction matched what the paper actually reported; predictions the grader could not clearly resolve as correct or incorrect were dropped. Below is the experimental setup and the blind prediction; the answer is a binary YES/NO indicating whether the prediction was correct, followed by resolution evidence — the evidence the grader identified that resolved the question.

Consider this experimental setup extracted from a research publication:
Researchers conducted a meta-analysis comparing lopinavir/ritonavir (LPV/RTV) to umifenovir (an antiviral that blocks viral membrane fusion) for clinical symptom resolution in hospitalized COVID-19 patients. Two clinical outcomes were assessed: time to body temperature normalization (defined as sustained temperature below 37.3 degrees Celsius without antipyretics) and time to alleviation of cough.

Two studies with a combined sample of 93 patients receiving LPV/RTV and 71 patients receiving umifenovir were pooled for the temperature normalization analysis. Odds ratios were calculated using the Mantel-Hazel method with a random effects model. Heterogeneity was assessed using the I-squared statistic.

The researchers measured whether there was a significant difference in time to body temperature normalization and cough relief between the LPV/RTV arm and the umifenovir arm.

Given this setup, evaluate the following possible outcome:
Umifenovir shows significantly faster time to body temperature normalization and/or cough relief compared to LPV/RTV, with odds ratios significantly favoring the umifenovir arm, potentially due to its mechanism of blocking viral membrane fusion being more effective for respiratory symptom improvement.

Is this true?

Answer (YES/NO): NO